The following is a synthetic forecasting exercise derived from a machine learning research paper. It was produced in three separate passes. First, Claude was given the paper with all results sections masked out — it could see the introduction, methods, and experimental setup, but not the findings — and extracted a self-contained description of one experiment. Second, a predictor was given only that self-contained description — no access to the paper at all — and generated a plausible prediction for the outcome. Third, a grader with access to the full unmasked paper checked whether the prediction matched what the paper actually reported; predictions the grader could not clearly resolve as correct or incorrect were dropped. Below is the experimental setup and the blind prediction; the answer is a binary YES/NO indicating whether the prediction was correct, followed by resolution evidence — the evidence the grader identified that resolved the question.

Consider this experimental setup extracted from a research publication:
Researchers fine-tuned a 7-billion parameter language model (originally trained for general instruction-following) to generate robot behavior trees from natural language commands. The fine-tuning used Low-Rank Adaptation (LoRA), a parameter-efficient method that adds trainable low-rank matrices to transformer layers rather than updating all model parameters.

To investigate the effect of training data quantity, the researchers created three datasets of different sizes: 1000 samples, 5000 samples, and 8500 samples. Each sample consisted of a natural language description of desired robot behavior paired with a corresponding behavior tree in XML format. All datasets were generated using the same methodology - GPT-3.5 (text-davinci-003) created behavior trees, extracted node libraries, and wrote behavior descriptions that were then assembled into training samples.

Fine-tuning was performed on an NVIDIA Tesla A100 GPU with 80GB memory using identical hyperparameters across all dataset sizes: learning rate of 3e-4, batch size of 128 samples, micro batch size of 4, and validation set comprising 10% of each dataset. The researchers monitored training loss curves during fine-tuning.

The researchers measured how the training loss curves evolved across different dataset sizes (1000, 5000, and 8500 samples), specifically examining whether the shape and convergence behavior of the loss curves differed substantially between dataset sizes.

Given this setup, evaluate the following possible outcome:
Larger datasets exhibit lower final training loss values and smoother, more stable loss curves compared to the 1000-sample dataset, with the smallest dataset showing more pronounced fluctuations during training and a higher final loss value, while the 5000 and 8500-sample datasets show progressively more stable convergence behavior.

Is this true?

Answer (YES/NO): NO